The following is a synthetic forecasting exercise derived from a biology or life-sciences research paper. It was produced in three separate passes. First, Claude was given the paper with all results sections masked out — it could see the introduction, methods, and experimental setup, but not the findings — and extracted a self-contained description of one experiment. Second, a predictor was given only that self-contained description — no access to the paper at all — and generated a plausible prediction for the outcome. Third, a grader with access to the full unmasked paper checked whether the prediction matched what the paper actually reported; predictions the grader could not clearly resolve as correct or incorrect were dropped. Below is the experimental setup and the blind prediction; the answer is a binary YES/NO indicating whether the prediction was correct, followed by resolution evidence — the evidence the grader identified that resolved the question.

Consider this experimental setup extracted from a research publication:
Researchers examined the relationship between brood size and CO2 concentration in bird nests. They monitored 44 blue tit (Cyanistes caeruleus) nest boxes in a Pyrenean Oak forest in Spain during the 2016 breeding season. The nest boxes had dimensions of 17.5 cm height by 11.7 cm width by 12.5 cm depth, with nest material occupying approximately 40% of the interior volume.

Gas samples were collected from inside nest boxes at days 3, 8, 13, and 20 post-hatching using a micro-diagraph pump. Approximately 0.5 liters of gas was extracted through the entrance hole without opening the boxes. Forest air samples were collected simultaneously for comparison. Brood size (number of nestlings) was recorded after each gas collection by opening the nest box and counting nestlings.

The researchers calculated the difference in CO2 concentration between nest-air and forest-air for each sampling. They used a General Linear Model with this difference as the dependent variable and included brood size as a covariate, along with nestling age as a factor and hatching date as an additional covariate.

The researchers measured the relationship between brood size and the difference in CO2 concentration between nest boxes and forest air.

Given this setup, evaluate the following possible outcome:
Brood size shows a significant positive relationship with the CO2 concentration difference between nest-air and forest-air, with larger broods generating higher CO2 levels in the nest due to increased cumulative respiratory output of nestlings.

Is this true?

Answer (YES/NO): YES